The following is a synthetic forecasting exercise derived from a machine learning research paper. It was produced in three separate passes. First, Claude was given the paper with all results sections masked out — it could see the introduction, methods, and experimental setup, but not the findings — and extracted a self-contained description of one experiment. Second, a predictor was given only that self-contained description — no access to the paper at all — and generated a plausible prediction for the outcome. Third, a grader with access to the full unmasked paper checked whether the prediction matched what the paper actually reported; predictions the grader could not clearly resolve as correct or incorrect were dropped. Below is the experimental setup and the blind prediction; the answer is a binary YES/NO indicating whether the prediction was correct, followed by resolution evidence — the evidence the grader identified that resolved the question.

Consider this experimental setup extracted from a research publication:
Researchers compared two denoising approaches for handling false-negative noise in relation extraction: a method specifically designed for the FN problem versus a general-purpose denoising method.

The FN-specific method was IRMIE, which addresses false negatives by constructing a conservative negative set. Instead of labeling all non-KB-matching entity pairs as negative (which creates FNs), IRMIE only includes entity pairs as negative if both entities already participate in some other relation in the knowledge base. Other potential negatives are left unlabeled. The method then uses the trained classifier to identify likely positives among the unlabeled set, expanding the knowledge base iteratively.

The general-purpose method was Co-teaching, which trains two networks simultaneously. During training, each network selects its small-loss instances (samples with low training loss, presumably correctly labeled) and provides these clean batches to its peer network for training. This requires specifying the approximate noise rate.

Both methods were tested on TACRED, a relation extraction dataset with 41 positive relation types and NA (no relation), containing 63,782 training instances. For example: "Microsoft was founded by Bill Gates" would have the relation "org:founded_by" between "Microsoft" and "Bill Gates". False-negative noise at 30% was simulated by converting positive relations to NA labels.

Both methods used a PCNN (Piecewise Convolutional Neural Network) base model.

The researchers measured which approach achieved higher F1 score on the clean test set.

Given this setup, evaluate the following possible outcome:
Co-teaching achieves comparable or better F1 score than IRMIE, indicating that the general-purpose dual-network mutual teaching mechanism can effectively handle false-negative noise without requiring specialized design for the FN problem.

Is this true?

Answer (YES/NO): YES